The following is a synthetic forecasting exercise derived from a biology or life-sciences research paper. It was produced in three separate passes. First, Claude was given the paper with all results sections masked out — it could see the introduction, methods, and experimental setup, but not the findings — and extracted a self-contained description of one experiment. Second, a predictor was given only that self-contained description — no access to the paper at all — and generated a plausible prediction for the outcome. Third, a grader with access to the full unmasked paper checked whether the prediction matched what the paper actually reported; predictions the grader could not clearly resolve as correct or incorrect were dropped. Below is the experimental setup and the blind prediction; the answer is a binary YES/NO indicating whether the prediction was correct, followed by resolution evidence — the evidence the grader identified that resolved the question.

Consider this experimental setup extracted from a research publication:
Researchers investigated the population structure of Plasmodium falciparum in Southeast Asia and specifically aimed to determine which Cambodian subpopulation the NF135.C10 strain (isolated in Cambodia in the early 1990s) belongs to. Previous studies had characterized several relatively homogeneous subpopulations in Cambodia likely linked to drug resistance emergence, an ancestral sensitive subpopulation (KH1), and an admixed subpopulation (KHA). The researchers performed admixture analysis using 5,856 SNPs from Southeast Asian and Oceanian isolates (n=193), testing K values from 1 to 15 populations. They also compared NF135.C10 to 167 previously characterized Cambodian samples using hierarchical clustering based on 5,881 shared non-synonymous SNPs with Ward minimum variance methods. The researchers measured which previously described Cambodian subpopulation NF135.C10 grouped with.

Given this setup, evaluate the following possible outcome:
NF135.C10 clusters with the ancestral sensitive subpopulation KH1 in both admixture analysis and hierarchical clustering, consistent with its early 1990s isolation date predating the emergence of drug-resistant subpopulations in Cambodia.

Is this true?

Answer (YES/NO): NO